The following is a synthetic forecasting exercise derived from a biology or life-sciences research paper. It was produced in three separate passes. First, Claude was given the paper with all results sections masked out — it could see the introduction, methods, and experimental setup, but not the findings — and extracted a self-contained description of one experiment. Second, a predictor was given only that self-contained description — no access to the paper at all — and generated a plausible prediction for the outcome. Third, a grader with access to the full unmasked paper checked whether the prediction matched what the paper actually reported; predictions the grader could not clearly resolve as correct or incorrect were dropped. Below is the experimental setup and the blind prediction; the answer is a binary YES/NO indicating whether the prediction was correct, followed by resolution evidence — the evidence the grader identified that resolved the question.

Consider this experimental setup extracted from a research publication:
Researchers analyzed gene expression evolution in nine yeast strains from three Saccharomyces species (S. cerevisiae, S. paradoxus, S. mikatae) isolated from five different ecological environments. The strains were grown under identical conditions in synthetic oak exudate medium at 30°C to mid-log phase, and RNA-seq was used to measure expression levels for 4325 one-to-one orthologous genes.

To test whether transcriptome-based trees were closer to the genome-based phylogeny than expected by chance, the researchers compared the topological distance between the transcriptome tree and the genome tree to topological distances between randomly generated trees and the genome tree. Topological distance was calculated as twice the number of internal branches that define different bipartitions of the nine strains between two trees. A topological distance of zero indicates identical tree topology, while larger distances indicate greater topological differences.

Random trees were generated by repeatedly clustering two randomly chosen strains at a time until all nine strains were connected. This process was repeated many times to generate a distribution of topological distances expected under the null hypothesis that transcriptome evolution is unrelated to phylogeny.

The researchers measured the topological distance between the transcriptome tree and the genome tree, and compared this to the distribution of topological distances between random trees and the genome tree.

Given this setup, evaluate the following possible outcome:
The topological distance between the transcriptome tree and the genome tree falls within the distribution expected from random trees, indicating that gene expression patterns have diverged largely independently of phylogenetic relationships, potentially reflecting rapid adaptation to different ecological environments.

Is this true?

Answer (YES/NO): NO